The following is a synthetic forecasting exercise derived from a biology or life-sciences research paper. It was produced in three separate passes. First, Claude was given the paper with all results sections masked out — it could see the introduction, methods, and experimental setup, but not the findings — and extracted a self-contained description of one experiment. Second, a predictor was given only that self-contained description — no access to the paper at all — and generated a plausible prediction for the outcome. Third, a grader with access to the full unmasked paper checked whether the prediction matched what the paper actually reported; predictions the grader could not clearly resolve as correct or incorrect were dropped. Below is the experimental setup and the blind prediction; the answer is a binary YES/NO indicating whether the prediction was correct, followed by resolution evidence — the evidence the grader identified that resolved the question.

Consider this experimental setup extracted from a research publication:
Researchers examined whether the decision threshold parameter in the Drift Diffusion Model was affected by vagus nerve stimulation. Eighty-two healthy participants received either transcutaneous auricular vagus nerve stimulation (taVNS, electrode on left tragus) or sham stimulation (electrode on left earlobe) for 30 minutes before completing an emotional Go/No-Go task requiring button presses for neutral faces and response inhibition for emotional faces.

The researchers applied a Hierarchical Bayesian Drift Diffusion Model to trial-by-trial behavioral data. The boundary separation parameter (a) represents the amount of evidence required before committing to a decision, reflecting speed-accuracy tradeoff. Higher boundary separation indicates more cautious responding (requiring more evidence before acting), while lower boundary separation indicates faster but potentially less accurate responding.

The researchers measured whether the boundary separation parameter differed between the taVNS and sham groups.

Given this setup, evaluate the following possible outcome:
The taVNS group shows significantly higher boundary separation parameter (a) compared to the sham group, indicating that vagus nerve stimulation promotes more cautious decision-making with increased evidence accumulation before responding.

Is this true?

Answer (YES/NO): NO